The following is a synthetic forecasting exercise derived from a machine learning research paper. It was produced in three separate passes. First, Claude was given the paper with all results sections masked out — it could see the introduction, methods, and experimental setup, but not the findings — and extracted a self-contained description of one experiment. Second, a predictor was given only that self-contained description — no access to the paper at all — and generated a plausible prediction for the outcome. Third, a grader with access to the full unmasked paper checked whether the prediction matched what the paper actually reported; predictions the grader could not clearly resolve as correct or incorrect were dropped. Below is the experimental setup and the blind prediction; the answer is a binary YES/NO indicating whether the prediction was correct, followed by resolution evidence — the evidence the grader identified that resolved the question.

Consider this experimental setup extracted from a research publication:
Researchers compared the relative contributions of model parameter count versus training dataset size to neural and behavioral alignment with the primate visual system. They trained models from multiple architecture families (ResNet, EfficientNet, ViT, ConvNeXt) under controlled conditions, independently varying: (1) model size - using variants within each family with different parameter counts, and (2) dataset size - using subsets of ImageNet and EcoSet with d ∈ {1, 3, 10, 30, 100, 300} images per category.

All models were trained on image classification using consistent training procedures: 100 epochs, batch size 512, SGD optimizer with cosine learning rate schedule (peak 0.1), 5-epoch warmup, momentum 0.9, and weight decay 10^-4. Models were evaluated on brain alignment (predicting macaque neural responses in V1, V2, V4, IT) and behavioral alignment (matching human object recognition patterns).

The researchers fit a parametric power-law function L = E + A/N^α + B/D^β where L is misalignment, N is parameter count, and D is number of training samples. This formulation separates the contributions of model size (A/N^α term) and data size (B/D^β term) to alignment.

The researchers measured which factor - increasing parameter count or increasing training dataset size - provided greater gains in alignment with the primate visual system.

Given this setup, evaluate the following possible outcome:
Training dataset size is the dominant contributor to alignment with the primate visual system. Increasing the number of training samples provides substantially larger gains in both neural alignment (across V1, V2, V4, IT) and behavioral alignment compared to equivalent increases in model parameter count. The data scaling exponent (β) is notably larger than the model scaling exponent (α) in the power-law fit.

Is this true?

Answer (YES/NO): NO